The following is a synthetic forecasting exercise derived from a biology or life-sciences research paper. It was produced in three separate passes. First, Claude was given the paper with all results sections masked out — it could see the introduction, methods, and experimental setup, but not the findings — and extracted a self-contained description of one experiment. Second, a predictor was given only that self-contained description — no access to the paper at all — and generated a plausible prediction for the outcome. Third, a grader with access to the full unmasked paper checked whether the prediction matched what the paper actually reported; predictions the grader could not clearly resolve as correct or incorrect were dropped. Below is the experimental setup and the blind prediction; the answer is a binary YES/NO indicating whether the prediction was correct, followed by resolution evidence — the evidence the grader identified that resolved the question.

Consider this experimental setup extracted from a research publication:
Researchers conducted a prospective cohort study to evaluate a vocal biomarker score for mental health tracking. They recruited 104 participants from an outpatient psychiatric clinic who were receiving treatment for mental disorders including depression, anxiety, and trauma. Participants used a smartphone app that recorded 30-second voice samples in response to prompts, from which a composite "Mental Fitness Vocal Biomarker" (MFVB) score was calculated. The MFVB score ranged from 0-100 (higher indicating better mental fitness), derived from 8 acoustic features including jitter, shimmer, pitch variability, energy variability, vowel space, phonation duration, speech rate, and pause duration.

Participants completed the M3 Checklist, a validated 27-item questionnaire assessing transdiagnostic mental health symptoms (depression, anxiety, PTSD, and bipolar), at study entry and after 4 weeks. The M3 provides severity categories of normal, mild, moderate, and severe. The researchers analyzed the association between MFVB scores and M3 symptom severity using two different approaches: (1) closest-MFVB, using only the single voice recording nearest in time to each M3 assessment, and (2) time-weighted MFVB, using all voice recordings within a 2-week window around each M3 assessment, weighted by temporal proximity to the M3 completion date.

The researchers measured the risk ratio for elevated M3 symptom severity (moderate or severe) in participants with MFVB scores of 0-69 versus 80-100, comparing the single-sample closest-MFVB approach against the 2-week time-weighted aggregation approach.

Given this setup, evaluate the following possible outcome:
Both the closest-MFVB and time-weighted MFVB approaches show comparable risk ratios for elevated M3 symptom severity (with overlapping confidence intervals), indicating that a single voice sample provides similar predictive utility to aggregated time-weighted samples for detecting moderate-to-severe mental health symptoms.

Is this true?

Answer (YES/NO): NO